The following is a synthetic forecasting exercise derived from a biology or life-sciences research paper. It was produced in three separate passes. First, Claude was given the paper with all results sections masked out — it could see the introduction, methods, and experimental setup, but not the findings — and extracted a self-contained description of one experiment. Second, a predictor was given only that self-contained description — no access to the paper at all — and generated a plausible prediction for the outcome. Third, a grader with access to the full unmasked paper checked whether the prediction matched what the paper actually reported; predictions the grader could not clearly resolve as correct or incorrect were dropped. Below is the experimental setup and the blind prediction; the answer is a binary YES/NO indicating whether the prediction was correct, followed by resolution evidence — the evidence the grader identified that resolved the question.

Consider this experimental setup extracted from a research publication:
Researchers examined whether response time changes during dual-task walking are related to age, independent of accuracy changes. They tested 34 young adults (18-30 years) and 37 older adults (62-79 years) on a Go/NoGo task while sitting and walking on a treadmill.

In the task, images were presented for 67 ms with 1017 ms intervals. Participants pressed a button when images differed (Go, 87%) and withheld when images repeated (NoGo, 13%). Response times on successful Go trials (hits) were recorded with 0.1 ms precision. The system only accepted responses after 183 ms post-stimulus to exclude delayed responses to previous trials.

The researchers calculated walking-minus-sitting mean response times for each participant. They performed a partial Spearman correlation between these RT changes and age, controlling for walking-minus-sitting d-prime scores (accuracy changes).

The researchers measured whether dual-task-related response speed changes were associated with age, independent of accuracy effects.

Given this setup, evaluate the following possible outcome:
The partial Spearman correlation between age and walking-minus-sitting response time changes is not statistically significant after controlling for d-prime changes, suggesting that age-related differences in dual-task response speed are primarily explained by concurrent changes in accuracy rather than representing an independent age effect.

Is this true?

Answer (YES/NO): YES